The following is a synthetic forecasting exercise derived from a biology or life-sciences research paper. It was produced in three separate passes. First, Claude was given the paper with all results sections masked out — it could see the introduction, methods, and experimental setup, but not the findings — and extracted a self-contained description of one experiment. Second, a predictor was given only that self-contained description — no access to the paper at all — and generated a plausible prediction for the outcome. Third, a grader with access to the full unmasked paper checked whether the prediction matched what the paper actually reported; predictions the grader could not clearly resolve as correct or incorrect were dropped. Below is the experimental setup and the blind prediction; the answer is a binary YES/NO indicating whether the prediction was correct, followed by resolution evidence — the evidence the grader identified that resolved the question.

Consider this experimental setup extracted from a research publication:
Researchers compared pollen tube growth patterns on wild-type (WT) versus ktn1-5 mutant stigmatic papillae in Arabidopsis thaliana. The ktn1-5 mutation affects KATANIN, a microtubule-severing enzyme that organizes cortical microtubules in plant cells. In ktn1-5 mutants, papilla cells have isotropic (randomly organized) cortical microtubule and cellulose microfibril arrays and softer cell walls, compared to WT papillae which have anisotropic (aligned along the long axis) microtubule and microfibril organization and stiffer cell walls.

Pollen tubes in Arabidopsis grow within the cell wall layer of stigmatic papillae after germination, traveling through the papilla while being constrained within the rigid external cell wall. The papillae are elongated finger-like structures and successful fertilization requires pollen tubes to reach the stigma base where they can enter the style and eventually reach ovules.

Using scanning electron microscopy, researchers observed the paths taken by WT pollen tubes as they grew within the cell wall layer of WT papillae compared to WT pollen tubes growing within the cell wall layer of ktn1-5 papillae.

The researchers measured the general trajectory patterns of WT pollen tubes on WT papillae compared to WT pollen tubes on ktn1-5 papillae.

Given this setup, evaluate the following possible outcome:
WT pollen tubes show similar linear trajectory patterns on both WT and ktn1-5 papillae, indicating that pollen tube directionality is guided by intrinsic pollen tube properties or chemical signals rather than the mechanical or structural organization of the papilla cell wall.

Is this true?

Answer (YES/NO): NO